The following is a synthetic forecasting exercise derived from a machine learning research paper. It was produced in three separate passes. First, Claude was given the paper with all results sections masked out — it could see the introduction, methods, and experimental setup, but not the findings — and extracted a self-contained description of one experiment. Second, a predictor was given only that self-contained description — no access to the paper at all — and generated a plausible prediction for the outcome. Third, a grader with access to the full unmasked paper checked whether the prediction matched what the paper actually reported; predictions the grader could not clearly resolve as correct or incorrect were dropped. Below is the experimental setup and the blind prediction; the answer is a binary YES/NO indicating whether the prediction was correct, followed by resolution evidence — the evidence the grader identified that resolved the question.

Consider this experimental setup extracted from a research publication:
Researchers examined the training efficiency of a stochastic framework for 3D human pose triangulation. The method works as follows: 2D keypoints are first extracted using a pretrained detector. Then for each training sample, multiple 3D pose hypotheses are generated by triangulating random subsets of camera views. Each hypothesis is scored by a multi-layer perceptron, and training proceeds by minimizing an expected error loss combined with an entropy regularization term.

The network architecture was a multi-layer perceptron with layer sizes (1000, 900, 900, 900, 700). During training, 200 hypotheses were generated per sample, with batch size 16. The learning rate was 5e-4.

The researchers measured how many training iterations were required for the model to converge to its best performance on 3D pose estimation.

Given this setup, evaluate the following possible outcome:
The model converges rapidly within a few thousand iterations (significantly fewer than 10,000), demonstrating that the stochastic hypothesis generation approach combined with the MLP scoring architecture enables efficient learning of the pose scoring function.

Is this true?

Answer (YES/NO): YES